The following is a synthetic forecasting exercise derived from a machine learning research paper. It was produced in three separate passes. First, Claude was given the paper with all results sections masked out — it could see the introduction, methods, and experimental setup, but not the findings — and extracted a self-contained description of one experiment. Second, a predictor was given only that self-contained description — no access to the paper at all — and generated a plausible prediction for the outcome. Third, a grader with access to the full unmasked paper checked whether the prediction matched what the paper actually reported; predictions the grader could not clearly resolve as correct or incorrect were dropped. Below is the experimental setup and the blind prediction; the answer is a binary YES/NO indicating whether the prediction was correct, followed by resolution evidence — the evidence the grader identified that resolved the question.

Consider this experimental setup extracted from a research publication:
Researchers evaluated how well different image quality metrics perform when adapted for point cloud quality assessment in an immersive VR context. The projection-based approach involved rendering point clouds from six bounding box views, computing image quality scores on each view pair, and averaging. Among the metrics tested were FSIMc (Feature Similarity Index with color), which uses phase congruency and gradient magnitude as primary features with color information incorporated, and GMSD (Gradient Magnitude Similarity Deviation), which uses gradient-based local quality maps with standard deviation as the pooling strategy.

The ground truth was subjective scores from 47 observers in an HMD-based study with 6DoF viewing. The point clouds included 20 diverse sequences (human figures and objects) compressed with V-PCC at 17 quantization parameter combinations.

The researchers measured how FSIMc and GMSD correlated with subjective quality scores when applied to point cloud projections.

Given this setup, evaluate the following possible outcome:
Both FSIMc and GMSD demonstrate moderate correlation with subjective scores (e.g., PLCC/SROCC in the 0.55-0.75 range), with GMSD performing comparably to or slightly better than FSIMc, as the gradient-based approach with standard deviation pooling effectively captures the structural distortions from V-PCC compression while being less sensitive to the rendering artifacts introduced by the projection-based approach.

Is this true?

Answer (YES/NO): NO